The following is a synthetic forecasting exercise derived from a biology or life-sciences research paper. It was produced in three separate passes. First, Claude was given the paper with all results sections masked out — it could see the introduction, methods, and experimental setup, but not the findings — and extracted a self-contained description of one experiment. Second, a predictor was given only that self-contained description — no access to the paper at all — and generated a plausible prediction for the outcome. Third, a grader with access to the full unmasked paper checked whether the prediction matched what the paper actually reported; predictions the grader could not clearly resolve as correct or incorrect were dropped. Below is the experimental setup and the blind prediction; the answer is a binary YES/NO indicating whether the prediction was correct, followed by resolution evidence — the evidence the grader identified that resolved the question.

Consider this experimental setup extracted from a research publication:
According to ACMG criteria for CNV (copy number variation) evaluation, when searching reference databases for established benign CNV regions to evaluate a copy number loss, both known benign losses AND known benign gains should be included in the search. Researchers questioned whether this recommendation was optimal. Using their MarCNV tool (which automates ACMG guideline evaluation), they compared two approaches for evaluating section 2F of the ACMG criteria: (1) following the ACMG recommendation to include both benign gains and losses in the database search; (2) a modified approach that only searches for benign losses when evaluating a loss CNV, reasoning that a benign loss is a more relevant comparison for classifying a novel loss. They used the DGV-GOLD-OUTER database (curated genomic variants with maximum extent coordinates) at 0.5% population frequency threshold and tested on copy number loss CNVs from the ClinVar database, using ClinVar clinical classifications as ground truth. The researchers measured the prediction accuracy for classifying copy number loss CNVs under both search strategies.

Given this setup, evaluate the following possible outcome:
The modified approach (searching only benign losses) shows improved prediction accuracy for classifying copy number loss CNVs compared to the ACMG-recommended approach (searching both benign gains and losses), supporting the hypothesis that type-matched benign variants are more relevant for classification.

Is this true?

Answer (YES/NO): NO